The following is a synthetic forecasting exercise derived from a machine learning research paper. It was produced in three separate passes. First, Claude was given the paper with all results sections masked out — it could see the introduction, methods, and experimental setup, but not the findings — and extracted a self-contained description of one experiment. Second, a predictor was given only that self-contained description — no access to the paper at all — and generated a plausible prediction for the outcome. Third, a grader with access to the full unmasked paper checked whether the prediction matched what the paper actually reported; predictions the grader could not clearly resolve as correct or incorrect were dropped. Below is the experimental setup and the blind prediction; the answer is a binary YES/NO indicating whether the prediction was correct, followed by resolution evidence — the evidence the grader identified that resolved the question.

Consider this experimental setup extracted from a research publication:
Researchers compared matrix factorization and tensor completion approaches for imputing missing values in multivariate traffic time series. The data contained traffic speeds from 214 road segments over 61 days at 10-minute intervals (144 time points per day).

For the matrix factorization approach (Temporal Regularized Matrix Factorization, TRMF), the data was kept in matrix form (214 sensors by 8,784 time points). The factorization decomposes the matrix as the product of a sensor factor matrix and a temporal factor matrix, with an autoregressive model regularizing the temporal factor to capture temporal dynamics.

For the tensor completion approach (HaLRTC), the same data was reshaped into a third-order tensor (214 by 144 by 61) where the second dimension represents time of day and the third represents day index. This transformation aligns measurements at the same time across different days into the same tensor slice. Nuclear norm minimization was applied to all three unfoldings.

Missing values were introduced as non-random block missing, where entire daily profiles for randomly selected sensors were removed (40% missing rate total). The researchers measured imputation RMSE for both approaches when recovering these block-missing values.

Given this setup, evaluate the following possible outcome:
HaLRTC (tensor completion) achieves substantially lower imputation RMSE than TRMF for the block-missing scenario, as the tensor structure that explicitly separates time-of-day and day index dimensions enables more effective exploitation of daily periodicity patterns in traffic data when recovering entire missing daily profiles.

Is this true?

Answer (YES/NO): NO